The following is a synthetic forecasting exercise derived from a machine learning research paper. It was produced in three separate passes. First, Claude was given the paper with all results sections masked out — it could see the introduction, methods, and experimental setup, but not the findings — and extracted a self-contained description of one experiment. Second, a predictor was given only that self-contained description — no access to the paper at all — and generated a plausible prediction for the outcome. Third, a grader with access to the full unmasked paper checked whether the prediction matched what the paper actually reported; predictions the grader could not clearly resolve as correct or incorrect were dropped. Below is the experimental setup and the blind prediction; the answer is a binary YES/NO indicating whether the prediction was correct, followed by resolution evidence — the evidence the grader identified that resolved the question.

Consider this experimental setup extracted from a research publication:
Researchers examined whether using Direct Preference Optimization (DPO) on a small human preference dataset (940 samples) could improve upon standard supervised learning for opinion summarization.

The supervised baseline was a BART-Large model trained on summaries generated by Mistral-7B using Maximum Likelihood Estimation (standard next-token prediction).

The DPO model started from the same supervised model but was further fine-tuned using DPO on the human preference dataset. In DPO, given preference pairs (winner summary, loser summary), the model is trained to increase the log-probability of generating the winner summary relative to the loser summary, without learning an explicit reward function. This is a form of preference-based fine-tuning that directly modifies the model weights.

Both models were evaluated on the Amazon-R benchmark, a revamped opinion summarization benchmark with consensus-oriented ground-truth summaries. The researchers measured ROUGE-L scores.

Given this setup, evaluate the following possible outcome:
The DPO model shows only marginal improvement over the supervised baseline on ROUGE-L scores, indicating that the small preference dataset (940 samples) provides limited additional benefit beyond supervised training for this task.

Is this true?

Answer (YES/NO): NO